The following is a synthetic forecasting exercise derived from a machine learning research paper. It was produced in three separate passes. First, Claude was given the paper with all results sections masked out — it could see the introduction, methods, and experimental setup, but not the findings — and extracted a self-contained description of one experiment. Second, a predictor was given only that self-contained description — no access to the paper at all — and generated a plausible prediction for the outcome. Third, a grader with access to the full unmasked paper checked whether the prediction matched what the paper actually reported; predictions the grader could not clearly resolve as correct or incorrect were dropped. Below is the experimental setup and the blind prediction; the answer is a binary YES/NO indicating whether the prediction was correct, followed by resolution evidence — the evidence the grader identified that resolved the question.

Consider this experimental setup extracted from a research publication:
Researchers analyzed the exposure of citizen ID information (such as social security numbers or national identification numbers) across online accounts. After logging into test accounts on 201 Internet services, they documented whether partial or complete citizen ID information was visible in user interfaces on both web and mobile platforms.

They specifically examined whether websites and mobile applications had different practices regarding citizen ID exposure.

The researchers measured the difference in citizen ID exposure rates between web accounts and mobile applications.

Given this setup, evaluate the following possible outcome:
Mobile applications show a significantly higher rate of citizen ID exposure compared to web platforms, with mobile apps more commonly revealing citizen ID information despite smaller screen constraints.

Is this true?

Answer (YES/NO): YES